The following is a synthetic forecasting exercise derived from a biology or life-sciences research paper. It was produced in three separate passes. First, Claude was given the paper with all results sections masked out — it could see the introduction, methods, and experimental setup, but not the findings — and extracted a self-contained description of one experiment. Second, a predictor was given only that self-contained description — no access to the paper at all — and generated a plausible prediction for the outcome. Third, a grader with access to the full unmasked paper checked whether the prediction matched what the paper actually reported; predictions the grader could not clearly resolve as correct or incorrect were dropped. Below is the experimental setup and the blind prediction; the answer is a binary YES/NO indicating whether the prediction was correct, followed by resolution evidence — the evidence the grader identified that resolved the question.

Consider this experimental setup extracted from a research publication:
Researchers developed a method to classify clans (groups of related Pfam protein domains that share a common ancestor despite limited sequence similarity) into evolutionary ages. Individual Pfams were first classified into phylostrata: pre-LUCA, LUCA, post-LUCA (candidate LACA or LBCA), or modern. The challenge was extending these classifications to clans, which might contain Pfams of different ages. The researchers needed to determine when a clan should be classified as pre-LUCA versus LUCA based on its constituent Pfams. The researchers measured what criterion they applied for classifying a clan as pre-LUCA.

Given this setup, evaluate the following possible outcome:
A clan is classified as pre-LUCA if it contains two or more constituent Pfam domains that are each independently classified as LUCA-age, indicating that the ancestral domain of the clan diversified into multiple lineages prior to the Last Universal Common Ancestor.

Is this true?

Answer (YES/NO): YES